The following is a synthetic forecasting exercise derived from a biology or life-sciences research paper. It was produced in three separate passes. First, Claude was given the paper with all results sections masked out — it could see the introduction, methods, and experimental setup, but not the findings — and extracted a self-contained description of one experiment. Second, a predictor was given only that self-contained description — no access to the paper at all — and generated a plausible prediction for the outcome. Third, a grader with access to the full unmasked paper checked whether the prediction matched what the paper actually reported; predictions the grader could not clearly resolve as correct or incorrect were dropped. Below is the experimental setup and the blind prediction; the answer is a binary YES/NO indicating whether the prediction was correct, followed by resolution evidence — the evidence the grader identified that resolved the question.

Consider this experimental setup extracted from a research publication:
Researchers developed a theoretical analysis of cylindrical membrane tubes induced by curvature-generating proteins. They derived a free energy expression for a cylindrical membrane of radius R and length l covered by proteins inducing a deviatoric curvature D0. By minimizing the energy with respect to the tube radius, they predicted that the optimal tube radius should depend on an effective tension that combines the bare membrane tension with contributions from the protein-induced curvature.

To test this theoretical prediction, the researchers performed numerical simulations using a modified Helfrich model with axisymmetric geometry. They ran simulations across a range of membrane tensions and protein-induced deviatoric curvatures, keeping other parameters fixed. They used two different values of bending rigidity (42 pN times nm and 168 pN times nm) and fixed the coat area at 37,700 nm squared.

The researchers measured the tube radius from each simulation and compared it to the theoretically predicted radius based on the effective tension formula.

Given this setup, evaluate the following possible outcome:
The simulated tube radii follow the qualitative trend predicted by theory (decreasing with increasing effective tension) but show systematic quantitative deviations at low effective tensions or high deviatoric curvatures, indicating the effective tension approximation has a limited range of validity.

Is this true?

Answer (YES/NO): NO